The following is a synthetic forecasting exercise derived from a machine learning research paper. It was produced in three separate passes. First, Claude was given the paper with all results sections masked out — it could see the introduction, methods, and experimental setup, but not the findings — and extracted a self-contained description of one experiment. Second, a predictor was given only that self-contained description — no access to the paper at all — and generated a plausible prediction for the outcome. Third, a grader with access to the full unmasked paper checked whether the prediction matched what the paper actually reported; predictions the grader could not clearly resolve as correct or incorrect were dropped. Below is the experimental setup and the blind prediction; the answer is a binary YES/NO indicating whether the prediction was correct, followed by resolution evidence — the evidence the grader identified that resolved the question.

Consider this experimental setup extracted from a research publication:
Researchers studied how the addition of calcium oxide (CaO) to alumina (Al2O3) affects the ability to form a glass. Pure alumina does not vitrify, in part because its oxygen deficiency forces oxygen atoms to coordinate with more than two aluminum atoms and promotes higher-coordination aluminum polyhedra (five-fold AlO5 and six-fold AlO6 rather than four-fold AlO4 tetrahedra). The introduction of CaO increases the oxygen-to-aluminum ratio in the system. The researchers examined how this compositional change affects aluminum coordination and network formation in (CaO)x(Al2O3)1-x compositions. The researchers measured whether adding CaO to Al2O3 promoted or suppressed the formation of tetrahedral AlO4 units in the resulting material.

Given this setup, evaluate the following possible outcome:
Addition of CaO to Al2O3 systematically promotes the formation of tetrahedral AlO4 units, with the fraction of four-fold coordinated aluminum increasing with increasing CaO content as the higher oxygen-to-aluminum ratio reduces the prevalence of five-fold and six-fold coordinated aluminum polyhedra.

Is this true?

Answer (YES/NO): YES